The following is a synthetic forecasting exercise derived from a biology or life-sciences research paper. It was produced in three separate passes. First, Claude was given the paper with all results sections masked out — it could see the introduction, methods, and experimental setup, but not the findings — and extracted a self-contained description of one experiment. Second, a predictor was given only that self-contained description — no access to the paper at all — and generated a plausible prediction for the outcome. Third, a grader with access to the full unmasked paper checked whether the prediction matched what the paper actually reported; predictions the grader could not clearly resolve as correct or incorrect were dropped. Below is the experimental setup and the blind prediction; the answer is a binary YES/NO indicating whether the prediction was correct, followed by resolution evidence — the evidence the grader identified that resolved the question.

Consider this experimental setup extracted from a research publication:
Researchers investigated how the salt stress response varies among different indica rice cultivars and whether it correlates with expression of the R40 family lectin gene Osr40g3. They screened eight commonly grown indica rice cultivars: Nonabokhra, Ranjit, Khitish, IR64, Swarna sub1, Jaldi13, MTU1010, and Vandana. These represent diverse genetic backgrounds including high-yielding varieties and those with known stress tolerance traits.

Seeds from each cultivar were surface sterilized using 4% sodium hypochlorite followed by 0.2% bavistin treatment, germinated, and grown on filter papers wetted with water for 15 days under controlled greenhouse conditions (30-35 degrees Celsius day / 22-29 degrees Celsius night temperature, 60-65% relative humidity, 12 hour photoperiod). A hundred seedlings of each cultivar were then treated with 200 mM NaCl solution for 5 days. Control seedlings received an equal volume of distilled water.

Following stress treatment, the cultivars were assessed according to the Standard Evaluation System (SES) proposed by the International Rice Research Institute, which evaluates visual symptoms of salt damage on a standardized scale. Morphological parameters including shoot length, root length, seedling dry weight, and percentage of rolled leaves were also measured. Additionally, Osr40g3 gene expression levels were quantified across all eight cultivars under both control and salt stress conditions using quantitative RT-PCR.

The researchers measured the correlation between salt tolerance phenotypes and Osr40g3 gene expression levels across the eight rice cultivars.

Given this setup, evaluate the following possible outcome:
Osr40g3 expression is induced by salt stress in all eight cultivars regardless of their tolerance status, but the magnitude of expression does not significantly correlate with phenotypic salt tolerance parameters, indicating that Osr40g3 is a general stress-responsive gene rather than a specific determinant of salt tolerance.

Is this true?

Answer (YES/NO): NO